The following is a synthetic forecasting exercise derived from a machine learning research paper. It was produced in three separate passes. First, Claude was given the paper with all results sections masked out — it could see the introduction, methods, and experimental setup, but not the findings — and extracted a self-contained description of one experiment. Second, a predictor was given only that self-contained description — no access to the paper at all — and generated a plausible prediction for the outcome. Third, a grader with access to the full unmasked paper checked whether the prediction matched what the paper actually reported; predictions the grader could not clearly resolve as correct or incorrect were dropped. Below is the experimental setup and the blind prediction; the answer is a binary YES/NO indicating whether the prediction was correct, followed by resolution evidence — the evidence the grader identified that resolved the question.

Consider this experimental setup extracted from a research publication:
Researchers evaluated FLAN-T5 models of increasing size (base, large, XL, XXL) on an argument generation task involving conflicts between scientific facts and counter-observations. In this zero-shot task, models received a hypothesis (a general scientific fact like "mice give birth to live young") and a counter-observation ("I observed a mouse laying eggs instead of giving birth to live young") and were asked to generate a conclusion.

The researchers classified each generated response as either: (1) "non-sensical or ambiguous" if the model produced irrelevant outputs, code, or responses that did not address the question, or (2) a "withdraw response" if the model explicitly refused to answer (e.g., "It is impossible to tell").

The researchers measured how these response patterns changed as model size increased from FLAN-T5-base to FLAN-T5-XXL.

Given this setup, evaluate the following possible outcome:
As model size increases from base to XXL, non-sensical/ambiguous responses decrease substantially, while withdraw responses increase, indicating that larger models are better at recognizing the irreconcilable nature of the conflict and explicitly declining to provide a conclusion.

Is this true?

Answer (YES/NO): NO